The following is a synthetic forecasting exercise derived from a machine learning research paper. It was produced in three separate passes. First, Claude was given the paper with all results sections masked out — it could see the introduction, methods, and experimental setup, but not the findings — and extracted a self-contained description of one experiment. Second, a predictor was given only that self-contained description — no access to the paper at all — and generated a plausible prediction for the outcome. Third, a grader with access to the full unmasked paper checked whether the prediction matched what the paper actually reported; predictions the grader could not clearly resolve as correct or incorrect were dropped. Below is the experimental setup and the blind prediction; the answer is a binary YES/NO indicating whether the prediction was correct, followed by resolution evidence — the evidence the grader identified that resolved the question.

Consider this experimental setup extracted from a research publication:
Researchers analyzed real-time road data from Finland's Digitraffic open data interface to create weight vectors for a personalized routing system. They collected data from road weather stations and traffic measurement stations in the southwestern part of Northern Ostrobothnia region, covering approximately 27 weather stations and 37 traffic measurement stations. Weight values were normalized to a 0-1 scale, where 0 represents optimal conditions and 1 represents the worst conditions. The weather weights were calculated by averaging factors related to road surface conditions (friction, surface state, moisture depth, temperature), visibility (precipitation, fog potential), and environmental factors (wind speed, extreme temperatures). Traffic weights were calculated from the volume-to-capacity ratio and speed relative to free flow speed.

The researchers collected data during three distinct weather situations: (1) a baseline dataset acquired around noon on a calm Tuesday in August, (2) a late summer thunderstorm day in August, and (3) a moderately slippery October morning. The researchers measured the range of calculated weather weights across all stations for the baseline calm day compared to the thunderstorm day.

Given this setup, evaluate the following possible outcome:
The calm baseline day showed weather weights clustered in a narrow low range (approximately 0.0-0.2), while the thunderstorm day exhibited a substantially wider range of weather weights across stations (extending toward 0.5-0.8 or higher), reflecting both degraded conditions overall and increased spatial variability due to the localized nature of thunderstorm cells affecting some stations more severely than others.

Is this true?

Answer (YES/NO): YES